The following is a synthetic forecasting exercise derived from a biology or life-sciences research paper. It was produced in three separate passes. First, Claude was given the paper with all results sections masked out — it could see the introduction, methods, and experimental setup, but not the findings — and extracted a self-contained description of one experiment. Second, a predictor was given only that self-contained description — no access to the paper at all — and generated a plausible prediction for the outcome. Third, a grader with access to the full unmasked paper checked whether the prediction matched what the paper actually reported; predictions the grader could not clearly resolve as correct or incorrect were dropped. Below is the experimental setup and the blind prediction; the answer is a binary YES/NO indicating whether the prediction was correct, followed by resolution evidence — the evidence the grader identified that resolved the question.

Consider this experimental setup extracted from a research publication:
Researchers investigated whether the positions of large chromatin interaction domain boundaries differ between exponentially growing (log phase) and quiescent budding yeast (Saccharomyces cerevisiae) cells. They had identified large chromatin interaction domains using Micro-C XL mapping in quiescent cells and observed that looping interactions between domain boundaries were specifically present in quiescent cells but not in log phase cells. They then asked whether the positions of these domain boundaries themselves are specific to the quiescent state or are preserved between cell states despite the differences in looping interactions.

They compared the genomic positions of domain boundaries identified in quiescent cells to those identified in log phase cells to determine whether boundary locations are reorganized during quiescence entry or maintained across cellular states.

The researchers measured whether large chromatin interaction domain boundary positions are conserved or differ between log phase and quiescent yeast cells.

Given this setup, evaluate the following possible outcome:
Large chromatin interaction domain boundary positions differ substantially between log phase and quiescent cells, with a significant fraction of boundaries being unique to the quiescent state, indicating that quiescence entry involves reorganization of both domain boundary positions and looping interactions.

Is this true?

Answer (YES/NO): NO